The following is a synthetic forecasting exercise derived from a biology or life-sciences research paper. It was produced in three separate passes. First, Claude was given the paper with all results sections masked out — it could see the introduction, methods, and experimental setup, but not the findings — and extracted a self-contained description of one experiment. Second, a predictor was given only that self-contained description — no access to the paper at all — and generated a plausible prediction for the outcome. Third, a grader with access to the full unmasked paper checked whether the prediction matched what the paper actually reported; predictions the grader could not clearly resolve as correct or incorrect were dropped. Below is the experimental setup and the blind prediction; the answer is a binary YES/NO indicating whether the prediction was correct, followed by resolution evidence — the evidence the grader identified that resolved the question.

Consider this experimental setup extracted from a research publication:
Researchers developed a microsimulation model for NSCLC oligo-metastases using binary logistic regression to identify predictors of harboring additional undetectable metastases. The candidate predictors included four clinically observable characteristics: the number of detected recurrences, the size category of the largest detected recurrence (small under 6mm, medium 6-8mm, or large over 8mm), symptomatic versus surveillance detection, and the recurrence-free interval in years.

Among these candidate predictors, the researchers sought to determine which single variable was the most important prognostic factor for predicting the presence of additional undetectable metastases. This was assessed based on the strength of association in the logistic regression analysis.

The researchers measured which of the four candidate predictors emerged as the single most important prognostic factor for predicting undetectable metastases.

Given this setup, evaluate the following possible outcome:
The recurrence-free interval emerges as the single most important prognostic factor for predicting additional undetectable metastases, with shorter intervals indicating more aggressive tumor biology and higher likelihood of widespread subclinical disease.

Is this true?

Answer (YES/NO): NO